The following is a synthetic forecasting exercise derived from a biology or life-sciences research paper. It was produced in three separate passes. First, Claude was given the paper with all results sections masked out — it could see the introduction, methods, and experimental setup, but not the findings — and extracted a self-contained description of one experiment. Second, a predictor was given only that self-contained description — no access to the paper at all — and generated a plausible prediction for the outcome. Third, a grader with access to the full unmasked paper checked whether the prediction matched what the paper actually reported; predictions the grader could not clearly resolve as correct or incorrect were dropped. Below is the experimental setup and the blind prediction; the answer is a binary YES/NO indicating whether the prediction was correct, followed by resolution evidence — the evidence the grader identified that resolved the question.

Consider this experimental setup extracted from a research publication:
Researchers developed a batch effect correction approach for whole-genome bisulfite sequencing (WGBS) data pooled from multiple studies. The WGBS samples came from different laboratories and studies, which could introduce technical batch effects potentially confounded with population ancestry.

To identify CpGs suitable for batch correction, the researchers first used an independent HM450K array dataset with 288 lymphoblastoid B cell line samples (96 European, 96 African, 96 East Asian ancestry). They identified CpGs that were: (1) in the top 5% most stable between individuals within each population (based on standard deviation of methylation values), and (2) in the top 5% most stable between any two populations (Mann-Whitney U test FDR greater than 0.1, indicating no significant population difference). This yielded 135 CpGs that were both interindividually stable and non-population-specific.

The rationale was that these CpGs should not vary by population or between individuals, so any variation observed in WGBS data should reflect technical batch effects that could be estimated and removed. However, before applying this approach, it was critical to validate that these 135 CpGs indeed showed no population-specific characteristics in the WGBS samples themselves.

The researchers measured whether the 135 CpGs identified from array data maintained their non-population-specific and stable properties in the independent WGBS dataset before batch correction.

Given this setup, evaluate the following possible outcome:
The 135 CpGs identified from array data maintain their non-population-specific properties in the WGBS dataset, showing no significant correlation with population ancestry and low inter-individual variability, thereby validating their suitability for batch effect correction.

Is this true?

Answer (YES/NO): YES